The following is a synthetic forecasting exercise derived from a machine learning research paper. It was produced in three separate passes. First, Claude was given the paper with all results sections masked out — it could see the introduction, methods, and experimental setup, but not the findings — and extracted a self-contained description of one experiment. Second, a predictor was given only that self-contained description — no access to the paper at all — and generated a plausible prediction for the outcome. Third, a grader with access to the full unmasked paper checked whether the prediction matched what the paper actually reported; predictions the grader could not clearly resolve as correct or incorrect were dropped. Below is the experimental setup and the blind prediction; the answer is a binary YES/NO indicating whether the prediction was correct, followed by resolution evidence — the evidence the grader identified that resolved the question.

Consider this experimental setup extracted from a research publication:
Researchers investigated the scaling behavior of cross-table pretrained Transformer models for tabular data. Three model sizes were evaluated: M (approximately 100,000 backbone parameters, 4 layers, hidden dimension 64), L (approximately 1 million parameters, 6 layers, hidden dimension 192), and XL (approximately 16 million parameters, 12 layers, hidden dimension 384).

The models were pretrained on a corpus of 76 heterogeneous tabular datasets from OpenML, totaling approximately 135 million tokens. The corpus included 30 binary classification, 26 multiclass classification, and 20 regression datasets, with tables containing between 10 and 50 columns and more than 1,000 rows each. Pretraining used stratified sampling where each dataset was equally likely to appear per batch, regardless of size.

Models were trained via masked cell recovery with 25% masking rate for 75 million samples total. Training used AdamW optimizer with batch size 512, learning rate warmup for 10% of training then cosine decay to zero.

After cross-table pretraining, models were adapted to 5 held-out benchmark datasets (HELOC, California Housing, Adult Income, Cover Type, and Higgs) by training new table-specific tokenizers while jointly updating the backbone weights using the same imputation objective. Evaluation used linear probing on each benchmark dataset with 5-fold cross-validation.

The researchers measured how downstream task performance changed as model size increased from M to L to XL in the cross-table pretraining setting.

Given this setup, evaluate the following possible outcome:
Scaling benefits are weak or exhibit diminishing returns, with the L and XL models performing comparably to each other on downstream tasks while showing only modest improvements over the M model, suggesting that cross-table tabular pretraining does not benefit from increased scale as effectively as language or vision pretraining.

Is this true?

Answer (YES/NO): NO